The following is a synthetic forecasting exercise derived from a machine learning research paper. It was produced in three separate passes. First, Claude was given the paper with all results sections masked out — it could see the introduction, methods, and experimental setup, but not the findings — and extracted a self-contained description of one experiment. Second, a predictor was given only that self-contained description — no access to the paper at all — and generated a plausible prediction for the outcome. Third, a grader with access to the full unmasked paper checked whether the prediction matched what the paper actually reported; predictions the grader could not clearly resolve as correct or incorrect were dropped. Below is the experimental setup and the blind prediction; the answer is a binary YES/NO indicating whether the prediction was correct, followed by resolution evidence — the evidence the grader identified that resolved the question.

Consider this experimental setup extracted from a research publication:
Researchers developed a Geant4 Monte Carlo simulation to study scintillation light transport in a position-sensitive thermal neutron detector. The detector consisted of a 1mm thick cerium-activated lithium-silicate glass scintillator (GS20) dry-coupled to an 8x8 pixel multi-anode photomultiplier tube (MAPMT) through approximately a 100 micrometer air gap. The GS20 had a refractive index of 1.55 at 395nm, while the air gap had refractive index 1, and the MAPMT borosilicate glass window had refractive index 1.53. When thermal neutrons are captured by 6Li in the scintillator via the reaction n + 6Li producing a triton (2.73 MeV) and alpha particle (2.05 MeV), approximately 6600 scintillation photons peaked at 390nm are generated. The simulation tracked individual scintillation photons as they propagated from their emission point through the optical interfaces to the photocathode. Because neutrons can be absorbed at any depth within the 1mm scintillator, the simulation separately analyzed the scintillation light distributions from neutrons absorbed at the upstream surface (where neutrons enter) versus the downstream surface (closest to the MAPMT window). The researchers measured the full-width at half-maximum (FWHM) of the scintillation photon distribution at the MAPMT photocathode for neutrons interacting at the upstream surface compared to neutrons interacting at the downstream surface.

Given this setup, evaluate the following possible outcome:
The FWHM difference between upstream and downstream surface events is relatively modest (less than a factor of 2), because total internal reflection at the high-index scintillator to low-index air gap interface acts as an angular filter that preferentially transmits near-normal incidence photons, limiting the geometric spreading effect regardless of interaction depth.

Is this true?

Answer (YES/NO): YES